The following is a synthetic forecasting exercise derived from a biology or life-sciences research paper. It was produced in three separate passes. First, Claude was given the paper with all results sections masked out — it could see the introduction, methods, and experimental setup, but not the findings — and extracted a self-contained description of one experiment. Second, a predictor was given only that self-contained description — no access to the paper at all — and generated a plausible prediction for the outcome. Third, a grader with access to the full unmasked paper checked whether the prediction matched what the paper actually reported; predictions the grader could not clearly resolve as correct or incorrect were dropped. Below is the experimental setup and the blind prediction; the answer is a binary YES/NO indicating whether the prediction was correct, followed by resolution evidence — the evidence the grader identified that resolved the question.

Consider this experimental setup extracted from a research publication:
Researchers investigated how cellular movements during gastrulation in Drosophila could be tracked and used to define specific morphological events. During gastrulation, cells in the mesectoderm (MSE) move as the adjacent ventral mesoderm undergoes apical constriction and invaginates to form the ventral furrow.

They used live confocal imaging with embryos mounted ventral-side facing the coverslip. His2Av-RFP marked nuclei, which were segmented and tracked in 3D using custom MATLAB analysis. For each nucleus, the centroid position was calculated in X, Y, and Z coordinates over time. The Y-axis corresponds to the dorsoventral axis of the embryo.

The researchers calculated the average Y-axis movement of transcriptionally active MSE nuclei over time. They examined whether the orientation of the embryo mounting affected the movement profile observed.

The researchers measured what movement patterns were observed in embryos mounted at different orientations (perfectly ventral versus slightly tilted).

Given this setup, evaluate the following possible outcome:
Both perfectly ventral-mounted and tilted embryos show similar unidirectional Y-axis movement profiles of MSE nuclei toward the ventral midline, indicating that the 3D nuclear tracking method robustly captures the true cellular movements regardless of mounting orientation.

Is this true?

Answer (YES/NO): NO